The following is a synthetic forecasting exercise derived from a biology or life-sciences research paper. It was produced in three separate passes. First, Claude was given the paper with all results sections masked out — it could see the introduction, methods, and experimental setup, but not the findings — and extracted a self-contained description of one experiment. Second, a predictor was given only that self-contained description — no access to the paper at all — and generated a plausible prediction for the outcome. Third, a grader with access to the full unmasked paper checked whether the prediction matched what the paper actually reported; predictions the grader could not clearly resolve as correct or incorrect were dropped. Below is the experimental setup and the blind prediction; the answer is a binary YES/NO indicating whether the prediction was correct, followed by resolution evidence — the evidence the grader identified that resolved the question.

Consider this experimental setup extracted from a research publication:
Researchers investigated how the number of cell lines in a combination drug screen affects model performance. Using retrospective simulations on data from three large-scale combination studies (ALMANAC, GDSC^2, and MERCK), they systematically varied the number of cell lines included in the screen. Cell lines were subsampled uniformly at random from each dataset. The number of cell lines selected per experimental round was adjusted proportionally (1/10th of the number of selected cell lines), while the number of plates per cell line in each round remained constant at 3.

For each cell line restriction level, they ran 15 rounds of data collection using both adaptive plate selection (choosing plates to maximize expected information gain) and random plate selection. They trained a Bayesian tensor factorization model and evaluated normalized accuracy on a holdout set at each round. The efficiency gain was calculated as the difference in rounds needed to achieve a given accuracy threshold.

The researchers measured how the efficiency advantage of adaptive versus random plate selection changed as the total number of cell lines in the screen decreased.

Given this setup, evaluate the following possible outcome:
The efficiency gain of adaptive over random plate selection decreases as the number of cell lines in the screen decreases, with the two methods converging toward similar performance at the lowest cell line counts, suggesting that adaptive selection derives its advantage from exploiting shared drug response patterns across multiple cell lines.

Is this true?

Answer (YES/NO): YES